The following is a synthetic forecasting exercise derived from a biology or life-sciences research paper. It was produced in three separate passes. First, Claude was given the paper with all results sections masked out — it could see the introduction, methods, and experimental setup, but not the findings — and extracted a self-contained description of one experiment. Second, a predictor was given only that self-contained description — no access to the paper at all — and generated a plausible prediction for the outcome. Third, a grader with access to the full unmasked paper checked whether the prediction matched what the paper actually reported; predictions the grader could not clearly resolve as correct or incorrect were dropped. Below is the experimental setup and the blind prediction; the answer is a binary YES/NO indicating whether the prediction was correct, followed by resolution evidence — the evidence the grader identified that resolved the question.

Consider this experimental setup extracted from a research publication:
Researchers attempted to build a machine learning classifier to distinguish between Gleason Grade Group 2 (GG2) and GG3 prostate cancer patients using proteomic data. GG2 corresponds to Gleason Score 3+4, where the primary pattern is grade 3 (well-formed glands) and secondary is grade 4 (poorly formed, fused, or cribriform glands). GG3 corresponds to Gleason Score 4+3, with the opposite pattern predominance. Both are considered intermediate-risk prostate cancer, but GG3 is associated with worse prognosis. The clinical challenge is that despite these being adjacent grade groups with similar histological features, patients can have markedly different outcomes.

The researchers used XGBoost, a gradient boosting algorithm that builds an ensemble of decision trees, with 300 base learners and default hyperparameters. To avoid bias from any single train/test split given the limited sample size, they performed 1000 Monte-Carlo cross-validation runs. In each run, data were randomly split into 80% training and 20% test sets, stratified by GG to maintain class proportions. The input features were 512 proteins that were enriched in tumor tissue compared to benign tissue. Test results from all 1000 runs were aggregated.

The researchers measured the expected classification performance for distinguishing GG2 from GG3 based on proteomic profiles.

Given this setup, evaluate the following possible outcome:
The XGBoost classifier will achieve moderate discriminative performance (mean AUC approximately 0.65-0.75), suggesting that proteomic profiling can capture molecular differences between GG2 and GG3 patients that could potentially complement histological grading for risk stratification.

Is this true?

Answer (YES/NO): YES